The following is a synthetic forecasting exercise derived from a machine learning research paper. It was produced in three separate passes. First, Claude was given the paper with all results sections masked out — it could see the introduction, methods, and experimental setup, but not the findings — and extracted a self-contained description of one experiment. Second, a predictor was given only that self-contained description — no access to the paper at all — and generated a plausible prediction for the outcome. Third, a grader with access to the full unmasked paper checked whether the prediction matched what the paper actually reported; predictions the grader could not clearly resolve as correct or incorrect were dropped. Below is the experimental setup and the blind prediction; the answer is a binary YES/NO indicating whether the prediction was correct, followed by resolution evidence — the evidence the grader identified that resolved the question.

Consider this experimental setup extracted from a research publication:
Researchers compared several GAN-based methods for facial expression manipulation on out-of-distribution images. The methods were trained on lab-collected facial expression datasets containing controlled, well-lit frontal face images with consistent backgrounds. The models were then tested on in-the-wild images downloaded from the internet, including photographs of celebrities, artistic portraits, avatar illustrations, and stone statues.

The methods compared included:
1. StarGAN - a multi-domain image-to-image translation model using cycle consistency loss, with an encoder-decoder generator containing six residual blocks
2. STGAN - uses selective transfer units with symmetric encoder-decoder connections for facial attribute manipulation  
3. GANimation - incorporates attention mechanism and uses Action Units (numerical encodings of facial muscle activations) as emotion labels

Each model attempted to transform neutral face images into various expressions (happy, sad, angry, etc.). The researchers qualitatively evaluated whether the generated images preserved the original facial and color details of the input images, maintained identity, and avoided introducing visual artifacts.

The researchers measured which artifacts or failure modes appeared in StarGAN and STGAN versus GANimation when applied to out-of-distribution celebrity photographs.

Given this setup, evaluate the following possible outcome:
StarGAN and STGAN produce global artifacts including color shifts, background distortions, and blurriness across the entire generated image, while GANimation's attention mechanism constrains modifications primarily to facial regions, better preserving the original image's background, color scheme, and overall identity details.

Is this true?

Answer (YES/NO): NO